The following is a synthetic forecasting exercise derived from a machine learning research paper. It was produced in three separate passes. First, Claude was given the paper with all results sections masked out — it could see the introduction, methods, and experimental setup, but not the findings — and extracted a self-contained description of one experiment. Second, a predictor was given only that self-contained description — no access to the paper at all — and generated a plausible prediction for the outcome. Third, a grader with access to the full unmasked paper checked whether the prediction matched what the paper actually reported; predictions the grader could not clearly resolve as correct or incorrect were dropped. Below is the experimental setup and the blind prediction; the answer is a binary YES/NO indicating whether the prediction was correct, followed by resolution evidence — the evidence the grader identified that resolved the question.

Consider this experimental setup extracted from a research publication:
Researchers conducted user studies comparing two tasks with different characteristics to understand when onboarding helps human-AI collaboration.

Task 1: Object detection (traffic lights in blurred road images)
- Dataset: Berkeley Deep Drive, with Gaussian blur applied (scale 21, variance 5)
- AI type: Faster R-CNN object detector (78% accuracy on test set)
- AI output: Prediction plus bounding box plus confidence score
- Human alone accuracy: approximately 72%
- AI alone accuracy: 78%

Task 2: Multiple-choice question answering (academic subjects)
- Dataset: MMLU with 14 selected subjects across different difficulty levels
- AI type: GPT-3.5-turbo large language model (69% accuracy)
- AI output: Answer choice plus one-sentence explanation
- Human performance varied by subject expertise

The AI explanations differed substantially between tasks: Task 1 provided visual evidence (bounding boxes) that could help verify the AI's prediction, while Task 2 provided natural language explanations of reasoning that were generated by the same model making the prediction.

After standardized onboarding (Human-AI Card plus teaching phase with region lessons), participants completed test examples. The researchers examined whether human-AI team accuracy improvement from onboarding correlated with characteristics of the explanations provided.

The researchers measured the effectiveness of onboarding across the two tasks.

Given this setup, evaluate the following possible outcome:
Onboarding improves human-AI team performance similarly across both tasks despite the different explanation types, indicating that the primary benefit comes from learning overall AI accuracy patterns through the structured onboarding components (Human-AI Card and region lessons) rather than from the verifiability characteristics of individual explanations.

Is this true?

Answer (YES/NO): NO